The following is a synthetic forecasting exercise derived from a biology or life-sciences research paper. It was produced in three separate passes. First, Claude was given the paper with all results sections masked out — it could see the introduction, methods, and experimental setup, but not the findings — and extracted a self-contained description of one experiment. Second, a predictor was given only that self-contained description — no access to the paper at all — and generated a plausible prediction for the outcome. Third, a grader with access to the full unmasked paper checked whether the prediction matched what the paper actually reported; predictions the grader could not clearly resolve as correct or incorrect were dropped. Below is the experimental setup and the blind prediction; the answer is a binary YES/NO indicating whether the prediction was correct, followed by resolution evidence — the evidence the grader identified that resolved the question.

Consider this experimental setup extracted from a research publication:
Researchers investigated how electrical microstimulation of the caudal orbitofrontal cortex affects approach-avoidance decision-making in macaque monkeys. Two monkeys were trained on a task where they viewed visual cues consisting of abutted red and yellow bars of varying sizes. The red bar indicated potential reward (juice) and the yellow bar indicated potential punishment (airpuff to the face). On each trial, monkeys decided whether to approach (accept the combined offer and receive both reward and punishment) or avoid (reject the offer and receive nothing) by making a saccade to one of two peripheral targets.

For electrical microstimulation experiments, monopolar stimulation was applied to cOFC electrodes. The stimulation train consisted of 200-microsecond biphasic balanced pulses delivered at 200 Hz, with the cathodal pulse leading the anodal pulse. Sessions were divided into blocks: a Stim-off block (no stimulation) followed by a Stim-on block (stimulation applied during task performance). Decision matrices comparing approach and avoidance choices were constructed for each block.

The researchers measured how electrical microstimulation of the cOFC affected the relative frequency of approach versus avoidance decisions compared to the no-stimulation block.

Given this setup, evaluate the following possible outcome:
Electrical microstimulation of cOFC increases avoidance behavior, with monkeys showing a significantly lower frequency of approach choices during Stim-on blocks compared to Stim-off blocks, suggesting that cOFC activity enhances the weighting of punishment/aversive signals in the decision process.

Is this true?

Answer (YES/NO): YES